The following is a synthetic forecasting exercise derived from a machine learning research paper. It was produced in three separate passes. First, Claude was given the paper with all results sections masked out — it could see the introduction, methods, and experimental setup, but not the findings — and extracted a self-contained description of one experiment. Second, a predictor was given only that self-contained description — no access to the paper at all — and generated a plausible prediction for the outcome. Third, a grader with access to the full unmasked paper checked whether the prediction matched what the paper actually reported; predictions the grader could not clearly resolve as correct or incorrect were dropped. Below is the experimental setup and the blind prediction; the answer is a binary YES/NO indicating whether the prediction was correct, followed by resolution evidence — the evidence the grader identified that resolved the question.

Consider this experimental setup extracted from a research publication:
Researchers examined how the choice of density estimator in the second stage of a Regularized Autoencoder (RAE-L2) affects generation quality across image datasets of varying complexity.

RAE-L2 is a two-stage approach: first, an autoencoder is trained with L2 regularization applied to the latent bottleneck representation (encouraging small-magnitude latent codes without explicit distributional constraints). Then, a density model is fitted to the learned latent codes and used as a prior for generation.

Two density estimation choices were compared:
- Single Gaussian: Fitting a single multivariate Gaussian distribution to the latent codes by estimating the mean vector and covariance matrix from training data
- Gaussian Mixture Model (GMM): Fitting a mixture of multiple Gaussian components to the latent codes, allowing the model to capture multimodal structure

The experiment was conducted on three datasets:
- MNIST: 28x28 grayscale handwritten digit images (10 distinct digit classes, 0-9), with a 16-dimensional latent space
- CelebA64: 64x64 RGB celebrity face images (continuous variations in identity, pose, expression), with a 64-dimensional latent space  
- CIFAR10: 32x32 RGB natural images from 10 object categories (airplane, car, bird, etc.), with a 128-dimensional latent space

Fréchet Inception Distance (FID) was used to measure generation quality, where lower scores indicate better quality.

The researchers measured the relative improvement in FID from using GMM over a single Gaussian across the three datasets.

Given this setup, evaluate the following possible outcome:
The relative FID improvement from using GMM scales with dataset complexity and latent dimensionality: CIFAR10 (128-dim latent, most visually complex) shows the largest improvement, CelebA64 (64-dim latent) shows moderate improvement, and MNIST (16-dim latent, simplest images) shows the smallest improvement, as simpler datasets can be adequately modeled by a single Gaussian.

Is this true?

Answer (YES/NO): NO